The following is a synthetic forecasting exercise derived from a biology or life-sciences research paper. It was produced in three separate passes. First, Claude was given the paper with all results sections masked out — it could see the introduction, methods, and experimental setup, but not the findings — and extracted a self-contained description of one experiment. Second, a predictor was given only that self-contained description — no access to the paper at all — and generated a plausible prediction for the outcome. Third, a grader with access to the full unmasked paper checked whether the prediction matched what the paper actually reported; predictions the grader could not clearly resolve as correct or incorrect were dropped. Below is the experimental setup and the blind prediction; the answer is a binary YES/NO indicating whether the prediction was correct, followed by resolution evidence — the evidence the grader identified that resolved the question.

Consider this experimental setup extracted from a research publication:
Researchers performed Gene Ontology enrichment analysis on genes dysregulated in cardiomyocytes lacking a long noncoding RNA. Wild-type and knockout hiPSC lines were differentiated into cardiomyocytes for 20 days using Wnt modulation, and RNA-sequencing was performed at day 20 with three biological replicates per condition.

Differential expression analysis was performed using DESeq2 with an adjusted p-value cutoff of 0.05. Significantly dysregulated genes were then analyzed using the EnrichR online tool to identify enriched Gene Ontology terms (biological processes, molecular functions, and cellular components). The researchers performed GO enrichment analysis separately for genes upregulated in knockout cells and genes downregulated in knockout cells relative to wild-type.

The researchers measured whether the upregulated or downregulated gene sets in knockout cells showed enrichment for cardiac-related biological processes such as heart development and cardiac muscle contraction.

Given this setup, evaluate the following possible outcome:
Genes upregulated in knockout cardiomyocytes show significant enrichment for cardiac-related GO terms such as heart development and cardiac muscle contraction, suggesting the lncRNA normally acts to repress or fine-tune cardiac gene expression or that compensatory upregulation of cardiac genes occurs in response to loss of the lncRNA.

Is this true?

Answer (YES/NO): NO